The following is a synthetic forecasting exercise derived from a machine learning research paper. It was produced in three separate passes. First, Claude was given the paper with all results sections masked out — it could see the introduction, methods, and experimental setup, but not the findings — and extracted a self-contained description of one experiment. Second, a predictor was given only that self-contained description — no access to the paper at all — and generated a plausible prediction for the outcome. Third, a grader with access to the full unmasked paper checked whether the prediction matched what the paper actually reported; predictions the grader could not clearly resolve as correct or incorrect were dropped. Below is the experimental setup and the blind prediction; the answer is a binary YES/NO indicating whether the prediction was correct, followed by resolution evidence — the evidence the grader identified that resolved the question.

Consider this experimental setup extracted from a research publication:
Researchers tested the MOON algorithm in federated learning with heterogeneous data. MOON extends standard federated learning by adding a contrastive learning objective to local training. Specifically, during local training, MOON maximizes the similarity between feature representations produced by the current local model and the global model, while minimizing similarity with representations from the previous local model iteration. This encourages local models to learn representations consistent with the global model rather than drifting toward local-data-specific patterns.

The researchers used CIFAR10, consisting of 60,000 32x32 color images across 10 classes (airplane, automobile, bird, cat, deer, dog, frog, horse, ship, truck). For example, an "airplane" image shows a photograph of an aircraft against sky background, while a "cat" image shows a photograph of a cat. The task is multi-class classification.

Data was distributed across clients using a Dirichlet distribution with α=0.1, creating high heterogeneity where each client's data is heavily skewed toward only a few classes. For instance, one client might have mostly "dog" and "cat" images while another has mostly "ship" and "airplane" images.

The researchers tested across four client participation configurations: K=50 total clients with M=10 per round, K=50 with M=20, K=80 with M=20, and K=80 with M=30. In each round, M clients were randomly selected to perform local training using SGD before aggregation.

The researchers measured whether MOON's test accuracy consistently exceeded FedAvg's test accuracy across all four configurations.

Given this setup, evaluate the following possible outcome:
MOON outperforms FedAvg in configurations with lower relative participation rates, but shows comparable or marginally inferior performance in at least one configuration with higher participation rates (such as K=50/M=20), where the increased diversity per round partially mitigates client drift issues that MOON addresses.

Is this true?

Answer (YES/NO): NO